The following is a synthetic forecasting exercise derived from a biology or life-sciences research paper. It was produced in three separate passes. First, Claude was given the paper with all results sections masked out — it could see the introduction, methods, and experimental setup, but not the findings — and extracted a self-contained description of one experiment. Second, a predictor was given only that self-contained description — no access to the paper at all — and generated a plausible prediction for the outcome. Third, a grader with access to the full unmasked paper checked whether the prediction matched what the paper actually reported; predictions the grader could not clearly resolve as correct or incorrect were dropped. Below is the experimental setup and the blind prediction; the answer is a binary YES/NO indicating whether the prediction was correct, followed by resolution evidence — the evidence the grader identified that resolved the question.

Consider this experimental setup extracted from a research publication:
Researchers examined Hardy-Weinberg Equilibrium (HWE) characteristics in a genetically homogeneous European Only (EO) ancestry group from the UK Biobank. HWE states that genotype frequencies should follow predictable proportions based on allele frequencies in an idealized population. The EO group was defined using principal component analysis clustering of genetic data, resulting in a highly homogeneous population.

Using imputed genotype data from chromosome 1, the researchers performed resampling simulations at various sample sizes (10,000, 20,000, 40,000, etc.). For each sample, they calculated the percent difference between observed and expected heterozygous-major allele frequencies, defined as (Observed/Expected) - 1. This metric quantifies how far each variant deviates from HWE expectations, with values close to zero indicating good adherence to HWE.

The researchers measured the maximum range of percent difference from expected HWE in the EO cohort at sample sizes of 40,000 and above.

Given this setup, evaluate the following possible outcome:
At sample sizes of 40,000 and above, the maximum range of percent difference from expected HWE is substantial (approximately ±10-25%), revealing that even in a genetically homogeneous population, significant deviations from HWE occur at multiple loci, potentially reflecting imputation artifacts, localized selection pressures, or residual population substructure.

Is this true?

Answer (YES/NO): NO